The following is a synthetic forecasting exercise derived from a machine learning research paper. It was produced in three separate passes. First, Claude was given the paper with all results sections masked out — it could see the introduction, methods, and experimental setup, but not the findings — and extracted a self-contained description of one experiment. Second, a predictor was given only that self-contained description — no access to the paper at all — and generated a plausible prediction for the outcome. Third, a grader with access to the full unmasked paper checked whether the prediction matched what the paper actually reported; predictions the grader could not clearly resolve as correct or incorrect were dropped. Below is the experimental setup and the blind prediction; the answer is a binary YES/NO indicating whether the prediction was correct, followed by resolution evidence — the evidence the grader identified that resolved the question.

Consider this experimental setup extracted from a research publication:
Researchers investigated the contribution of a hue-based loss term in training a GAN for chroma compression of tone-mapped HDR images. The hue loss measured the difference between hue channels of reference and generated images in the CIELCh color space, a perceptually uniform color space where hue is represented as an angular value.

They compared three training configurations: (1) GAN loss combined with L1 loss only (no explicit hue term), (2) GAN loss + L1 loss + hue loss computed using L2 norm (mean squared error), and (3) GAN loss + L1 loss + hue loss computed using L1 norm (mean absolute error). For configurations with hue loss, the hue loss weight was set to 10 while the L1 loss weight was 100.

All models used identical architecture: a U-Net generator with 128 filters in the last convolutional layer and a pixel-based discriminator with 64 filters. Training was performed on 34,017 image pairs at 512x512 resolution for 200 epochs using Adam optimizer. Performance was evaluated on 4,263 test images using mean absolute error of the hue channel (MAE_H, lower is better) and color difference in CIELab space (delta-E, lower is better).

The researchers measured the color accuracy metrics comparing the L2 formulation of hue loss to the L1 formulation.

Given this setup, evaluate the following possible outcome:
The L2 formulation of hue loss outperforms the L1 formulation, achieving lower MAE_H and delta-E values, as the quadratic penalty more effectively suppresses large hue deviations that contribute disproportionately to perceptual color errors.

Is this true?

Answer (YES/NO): YES